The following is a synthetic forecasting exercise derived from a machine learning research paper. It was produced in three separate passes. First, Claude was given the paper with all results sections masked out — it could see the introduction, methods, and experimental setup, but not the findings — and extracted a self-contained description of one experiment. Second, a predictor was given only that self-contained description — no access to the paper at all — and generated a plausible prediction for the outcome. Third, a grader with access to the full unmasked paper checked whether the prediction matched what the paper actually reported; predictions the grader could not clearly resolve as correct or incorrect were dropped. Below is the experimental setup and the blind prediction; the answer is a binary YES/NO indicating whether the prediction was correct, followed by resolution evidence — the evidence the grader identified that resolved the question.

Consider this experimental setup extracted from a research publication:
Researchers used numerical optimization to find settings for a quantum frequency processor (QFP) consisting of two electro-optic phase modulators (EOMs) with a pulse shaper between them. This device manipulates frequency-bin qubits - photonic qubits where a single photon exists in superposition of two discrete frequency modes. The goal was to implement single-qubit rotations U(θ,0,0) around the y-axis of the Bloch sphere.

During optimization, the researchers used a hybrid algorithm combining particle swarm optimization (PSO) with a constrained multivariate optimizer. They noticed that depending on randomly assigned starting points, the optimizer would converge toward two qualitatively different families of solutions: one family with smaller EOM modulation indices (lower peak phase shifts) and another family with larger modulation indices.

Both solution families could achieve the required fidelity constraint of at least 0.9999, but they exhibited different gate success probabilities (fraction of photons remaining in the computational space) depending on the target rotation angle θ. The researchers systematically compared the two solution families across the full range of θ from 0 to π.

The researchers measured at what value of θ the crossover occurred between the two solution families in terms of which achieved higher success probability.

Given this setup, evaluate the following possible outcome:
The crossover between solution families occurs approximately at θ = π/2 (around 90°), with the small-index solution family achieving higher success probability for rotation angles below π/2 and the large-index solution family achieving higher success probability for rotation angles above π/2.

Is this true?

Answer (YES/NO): NO